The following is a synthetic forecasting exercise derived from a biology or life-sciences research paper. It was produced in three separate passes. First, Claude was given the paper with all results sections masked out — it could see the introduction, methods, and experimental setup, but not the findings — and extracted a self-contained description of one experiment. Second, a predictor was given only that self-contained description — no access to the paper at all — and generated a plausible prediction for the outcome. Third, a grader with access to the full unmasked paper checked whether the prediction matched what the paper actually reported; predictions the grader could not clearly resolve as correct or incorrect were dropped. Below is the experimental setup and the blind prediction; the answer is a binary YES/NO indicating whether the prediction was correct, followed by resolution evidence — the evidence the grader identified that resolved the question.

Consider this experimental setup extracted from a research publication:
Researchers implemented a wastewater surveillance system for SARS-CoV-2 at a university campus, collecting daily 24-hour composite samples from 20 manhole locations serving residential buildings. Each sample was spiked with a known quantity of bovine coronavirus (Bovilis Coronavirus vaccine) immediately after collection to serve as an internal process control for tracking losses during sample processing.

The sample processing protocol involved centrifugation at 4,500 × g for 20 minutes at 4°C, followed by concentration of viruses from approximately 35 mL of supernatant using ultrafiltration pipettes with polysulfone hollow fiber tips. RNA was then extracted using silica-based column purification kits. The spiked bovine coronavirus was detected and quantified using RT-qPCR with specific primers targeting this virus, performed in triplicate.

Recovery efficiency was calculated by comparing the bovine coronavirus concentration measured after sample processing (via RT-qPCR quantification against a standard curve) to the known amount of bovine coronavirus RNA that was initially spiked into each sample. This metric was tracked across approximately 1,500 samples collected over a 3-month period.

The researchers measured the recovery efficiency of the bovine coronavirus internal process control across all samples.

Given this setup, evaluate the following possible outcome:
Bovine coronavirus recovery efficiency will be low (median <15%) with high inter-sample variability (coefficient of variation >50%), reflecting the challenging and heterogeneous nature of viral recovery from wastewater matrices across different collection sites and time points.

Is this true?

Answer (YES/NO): NO